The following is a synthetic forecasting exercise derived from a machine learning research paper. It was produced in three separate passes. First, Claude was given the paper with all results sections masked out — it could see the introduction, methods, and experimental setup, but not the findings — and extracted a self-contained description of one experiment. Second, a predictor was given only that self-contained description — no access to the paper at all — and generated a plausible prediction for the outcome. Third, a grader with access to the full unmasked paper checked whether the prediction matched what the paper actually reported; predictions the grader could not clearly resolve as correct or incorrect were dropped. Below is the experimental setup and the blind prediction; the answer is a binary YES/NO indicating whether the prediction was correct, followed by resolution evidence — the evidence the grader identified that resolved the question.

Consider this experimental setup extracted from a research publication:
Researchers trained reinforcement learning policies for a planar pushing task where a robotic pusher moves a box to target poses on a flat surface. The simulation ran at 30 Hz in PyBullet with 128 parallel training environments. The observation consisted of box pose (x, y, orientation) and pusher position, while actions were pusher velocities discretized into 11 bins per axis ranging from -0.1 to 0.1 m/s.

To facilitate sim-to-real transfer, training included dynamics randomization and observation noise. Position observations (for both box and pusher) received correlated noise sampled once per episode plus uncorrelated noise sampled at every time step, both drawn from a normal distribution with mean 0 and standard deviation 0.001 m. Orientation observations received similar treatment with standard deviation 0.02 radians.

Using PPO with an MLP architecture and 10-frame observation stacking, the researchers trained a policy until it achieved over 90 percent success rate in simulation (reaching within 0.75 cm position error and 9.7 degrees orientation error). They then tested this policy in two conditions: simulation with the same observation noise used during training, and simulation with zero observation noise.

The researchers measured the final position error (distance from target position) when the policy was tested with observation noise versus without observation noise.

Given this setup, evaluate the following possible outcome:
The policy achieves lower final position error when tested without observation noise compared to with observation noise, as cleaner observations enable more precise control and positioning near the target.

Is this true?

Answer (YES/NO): NO